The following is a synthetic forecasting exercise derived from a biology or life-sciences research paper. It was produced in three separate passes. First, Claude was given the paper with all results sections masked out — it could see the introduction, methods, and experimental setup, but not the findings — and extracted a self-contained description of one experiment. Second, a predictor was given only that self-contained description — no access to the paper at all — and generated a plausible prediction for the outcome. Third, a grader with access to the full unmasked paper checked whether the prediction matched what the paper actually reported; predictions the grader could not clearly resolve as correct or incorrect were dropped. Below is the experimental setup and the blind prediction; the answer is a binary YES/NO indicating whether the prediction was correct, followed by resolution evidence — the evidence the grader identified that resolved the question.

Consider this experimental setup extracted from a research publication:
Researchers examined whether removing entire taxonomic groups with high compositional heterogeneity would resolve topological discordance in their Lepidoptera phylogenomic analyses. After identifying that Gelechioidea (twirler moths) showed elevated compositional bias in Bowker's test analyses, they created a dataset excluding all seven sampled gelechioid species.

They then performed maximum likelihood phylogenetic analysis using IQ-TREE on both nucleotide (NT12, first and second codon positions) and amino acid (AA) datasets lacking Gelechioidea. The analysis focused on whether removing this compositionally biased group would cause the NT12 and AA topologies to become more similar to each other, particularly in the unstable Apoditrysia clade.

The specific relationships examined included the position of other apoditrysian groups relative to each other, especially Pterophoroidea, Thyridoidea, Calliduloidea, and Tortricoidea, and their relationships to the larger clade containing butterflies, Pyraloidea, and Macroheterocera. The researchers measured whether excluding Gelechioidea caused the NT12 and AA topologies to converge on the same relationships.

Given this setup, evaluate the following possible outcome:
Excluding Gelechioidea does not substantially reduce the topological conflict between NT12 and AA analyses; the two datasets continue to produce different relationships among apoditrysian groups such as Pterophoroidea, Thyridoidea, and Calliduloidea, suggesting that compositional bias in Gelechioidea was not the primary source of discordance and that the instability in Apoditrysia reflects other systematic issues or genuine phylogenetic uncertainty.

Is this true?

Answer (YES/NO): NO